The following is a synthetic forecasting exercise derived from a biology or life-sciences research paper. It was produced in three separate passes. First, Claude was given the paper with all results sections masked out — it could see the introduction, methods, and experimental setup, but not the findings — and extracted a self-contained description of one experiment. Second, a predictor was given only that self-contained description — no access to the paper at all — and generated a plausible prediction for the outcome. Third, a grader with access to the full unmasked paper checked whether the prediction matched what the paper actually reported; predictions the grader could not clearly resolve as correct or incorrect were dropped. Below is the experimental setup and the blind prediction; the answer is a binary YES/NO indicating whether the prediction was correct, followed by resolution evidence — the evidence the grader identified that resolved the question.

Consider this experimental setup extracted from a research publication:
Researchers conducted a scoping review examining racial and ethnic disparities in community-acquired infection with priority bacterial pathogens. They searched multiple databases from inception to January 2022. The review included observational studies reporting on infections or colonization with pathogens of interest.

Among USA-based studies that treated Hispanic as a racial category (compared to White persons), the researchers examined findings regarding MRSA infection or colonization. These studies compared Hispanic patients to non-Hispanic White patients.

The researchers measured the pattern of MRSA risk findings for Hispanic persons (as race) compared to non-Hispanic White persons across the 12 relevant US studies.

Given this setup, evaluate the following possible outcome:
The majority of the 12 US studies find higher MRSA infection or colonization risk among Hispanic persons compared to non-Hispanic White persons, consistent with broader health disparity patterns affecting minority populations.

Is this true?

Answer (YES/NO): NO